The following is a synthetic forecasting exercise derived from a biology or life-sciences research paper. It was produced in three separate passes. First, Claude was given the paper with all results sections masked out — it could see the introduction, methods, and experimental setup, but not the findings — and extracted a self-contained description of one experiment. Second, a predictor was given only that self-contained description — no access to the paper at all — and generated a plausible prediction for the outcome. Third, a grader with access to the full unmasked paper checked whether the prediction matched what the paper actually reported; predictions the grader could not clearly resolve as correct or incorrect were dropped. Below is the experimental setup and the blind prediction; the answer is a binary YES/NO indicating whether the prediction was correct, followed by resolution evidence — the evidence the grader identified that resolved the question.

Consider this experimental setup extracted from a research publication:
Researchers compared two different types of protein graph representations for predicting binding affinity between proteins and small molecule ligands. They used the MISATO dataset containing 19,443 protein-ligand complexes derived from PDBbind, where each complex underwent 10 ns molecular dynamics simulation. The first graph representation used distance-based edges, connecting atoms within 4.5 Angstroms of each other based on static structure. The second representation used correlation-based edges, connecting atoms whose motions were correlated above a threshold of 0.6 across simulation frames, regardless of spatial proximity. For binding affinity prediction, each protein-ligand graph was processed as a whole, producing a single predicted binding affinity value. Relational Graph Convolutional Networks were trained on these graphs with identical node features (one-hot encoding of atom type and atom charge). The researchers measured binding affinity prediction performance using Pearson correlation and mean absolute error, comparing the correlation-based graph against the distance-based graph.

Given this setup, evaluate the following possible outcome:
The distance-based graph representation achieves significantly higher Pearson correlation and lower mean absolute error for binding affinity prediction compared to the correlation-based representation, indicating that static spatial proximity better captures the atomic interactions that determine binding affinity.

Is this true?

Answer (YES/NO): NO